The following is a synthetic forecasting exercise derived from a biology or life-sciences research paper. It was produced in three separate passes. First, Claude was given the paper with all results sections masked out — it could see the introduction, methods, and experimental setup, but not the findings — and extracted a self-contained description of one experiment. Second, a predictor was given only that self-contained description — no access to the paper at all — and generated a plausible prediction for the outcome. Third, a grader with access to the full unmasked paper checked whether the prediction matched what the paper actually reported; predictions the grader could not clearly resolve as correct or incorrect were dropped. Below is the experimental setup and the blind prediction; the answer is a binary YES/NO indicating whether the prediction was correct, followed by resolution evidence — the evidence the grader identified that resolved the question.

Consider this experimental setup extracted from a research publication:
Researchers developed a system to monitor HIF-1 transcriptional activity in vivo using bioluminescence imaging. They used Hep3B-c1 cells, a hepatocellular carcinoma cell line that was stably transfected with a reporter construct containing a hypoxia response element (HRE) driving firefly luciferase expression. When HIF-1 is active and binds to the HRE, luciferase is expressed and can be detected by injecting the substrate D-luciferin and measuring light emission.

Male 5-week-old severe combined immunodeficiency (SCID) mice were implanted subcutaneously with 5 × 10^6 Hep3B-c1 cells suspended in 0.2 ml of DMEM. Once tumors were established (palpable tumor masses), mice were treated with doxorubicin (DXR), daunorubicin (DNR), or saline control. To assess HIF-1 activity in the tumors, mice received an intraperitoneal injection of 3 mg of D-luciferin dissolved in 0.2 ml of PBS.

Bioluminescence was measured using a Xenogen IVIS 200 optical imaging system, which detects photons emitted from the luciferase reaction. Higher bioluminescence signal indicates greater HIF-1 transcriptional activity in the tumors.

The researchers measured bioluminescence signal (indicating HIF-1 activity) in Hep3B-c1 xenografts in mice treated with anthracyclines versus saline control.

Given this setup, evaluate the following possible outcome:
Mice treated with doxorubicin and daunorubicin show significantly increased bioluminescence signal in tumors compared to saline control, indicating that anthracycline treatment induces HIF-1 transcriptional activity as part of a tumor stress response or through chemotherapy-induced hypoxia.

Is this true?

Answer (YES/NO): NO